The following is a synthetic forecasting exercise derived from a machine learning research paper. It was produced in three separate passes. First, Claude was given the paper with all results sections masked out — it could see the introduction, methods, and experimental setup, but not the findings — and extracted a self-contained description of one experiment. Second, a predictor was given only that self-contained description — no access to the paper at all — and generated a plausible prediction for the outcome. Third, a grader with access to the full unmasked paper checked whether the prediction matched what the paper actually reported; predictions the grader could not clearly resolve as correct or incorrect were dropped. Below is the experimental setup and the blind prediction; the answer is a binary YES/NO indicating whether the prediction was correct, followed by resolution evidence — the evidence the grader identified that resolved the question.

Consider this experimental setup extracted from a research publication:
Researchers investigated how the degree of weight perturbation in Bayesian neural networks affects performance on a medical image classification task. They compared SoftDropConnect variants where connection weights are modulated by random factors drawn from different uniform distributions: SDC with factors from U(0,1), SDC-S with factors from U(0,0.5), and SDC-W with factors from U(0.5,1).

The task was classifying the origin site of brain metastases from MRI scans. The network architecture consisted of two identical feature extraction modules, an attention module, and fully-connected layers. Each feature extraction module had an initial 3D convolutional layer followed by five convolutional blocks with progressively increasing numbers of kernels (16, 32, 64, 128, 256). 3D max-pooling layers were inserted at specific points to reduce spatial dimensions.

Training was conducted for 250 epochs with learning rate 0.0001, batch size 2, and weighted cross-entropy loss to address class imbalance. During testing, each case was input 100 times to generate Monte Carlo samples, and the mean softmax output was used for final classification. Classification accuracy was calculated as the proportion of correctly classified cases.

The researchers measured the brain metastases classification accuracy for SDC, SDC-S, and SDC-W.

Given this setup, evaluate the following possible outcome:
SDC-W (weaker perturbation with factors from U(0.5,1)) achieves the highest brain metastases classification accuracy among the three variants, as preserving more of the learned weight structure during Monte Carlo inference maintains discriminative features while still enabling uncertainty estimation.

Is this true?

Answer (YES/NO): YES